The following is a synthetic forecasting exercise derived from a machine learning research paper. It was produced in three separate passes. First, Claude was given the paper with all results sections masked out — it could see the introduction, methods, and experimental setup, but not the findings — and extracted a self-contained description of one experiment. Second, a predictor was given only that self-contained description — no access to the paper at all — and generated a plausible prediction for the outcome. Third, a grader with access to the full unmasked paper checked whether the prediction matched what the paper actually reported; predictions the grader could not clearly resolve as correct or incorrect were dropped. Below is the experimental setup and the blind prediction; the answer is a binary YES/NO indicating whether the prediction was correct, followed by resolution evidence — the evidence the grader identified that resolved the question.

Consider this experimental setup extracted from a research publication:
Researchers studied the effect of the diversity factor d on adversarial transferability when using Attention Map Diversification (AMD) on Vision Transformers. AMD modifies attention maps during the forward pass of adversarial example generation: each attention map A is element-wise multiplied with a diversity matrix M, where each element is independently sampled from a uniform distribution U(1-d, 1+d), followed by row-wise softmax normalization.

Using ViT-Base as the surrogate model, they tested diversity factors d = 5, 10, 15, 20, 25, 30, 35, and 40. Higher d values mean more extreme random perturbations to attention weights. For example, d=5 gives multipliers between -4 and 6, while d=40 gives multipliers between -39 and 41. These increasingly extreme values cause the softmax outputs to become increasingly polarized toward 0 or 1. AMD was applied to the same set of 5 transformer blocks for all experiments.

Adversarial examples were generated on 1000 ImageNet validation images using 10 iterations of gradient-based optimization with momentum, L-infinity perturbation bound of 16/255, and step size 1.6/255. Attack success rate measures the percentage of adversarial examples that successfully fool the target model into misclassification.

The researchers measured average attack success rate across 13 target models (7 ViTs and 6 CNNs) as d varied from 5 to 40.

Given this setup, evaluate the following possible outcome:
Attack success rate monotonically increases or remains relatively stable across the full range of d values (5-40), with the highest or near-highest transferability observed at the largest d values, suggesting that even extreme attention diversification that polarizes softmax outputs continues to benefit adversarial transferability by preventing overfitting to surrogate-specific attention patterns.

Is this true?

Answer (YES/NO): NO